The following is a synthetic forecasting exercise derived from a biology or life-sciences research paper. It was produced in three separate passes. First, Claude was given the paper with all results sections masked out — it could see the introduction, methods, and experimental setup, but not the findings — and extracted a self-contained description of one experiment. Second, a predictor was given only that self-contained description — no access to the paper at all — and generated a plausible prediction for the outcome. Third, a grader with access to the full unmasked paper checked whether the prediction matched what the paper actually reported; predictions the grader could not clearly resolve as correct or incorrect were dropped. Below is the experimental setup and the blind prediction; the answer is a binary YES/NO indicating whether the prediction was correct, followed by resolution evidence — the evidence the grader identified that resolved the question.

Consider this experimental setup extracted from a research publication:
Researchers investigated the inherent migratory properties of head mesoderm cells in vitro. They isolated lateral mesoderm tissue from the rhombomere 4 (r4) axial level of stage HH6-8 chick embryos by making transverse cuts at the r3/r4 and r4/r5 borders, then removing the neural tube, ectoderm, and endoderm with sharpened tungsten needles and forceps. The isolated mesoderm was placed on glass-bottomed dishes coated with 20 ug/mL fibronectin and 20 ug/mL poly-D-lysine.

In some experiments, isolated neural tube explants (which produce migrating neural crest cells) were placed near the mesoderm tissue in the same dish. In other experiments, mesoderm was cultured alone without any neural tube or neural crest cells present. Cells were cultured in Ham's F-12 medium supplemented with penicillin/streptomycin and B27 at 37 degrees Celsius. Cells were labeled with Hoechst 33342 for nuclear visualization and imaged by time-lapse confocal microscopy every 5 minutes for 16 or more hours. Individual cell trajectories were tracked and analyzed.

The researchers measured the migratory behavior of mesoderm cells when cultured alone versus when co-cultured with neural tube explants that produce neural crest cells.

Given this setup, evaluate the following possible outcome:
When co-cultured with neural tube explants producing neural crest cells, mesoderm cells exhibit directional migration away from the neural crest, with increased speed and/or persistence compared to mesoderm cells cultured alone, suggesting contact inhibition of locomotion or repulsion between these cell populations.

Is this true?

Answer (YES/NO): NO